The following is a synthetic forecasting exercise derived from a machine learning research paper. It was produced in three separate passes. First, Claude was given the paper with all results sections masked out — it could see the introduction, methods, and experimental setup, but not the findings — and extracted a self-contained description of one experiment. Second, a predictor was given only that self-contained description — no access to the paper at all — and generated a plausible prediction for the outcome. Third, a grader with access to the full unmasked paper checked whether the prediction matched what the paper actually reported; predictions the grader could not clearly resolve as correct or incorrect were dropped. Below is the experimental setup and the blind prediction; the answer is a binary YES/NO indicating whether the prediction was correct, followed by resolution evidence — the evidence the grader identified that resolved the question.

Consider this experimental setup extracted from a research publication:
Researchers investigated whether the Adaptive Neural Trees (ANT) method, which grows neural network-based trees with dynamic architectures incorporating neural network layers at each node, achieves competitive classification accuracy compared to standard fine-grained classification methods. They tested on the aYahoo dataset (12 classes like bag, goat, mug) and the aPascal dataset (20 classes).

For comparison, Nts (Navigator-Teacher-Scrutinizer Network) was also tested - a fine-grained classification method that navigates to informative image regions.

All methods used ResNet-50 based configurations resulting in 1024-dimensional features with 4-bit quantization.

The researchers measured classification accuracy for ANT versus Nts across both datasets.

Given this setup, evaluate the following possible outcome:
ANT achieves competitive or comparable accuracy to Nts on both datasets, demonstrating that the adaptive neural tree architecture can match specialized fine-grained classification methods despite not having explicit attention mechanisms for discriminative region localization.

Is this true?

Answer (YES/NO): NO